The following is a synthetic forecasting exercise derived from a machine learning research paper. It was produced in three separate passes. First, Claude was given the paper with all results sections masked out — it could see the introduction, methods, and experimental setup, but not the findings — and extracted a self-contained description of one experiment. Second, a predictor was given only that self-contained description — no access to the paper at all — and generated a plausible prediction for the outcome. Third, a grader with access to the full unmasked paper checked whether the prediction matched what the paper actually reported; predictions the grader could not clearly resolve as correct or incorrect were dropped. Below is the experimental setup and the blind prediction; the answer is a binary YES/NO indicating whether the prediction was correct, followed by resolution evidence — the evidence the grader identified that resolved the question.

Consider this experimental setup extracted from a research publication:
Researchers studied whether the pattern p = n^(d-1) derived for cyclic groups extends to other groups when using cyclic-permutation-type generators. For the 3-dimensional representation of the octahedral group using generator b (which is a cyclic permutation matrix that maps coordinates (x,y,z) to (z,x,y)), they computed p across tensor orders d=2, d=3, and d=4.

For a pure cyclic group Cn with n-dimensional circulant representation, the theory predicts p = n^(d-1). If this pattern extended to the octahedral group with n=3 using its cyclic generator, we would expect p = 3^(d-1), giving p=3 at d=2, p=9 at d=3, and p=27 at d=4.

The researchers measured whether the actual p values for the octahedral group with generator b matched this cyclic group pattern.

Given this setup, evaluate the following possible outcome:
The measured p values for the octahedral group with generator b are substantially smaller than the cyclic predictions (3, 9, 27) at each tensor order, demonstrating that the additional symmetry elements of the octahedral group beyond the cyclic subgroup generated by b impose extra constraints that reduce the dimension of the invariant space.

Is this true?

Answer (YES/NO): NO